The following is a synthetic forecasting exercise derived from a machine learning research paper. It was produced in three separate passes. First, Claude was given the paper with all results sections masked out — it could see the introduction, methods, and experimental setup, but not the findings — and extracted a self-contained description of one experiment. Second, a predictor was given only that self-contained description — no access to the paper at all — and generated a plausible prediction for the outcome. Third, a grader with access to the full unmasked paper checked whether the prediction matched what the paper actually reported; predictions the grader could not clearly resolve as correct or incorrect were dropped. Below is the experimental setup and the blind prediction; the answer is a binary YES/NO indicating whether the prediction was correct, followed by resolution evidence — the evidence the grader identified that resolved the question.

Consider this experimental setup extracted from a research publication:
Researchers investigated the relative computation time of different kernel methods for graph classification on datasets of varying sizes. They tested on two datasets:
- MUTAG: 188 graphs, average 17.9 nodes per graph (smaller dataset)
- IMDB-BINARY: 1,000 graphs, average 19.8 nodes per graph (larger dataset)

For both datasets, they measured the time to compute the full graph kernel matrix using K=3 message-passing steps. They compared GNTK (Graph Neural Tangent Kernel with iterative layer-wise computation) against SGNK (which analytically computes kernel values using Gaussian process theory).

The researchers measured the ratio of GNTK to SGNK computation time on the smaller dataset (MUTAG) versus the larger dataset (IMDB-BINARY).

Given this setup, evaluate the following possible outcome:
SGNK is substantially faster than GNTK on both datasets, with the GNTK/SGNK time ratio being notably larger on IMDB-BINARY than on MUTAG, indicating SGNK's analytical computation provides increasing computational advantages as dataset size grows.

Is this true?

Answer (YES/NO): YES